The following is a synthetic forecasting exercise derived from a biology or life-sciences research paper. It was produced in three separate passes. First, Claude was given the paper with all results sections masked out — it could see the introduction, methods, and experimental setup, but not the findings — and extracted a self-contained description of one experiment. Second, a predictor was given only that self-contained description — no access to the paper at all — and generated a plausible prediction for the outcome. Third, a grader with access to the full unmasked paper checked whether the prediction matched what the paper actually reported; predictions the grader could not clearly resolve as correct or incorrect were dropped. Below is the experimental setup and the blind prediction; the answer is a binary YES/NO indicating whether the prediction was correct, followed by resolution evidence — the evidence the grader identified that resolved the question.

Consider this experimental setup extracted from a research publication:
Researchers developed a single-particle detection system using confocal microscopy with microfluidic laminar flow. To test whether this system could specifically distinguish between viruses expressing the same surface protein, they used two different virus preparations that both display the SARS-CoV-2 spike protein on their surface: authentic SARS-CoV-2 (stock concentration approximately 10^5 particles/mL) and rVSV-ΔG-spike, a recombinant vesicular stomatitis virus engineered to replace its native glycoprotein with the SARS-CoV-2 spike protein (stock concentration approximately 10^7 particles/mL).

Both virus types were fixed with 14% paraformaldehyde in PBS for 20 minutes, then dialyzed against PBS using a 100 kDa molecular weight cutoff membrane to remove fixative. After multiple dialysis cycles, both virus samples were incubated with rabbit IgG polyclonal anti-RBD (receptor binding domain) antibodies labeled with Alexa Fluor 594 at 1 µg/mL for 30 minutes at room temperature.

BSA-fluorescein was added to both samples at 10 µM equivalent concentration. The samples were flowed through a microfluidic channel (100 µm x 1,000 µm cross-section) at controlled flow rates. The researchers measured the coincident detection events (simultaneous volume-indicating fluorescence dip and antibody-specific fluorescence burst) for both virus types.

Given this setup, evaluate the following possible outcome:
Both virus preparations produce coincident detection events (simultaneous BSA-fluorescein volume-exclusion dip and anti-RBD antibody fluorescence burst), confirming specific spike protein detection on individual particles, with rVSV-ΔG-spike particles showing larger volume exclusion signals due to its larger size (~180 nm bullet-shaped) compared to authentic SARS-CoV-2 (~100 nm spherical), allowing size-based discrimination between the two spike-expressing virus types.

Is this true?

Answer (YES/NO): NO